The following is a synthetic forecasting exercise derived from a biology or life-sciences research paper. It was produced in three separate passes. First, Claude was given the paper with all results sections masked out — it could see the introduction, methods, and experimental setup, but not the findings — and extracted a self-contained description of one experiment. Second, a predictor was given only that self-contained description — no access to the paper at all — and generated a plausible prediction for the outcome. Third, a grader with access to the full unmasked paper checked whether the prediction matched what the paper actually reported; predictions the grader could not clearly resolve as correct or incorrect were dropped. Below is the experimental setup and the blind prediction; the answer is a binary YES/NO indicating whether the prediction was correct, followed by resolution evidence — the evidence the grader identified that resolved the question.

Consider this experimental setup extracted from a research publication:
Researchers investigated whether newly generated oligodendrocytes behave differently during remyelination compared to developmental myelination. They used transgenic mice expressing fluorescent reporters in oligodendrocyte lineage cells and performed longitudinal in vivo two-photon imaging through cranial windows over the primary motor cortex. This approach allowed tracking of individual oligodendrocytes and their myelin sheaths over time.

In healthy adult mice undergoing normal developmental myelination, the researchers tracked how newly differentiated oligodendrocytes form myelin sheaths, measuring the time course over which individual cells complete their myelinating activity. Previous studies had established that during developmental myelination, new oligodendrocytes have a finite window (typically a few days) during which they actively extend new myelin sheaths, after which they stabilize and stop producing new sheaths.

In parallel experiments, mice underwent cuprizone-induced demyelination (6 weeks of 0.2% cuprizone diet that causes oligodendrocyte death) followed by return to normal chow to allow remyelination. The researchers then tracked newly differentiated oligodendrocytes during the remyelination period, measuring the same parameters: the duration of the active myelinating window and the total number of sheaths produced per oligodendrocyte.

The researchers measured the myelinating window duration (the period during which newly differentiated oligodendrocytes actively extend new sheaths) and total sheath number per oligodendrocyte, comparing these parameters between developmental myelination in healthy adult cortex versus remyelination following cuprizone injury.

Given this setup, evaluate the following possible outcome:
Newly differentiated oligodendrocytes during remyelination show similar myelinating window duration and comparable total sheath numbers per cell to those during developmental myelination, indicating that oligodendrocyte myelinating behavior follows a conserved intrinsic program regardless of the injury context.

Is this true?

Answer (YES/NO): NO